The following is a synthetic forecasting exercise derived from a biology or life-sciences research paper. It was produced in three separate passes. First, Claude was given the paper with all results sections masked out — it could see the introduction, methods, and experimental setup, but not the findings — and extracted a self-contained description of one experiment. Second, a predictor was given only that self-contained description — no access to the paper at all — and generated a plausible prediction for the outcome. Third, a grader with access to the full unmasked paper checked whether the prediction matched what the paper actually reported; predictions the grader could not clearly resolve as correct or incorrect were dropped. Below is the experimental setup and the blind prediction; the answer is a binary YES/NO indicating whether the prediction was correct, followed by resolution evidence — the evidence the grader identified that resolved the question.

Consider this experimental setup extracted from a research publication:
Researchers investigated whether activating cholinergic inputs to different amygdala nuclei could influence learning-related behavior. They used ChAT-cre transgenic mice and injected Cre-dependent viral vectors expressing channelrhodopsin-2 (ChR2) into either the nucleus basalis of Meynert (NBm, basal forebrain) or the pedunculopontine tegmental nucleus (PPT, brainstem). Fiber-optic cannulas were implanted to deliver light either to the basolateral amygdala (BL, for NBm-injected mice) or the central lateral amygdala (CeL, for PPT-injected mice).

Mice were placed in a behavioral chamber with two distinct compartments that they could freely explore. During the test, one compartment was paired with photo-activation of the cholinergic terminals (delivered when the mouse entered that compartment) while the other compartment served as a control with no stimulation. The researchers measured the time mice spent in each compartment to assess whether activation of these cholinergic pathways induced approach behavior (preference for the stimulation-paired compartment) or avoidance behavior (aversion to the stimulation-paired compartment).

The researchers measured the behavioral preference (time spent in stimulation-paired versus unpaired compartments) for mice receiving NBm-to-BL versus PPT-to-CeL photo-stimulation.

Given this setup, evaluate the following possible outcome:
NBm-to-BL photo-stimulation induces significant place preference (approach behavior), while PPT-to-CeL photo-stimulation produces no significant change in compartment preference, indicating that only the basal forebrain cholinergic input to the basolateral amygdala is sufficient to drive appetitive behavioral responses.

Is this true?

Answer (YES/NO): NO